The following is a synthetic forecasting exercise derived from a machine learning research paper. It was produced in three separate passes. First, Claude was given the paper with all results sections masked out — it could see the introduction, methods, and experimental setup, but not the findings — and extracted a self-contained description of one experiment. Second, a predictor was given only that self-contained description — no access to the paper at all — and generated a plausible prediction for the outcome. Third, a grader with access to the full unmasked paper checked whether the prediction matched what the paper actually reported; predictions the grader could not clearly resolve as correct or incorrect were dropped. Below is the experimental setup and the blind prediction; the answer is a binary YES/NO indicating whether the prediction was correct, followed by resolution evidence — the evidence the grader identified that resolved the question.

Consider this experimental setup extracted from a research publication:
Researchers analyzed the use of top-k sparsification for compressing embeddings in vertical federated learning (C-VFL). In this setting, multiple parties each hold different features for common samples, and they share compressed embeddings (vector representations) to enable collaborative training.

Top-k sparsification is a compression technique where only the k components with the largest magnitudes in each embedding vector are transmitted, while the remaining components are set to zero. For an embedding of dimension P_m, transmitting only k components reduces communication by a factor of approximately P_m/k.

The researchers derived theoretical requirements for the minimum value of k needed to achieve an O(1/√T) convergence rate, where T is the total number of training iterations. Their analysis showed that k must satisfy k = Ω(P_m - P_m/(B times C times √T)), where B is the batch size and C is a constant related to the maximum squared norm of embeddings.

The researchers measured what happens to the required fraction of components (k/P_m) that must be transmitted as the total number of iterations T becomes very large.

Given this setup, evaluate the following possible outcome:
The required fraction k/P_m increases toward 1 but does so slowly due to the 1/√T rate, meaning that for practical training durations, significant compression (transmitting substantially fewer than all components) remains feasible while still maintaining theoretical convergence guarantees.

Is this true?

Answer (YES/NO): YES